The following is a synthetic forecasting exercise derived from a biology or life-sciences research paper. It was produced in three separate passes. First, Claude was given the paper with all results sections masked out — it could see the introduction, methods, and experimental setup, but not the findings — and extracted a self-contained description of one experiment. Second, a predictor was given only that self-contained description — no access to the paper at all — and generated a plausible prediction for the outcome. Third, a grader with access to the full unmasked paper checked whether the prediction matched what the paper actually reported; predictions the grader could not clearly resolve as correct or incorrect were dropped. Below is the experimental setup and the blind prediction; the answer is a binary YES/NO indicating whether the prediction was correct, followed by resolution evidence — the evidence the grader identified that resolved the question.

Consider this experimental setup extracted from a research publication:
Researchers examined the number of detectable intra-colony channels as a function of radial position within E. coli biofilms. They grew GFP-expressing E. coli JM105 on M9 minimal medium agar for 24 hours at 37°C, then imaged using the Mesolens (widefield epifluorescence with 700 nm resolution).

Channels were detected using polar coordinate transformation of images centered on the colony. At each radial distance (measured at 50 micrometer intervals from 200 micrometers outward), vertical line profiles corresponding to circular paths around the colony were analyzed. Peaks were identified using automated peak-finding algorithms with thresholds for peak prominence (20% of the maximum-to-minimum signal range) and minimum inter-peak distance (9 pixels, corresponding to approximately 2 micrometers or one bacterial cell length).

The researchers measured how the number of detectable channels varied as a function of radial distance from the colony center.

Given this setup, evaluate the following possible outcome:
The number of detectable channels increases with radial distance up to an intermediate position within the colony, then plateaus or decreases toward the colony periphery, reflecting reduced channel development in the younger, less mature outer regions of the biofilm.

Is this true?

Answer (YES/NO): YES